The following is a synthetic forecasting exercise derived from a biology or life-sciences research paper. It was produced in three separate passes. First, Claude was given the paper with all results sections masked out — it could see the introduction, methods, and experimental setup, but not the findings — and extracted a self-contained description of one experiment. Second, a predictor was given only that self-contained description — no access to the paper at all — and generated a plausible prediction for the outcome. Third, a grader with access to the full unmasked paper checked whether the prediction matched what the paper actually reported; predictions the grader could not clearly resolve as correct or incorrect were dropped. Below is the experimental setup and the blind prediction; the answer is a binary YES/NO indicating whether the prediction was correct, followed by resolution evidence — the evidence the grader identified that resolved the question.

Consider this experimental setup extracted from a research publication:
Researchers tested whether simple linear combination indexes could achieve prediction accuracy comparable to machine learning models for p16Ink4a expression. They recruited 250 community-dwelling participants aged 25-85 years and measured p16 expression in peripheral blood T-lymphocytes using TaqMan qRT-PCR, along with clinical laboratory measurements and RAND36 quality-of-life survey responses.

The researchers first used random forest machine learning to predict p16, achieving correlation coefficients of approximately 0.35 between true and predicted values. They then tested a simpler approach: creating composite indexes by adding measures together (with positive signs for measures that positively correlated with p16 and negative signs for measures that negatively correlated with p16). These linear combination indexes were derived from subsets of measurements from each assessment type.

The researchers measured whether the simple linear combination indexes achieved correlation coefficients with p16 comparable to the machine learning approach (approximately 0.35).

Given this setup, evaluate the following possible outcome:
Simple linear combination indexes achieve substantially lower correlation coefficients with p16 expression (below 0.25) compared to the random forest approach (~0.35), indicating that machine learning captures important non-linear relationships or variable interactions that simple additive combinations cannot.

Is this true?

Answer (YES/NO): NO